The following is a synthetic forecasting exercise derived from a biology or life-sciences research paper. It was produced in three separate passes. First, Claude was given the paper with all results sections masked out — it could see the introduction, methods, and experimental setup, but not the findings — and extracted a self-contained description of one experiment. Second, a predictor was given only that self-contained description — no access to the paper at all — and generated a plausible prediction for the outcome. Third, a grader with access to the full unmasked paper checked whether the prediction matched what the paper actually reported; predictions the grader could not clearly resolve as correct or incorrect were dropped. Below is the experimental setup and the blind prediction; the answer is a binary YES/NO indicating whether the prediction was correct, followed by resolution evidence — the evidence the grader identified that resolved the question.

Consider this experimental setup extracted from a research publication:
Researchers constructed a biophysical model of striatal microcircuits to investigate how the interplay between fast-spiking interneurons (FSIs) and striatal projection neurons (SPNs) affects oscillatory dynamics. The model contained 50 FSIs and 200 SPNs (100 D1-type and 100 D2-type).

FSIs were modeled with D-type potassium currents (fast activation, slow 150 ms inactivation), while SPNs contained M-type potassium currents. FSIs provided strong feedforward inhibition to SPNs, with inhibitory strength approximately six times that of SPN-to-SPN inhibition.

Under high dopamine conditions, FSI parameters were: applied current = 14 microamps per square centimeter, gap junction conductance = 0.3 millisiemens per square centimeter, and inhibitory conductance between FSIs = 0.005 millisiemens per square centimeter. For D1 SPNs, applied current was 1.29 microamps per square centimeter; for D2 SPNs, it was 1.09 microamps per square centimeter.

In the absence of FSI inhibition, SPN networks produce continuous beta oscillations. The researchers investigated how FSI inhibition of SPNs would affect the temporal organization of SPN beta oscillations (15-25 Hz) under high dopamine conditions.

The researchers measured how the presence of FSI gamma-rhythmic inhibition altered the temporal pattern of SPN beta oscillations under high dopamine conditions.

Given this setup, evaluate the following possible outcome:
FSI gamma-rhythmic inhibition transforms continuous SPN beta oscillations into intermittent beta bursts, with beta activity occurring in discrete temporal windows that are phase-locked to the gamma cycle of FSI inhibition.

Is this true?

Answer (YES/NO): NO